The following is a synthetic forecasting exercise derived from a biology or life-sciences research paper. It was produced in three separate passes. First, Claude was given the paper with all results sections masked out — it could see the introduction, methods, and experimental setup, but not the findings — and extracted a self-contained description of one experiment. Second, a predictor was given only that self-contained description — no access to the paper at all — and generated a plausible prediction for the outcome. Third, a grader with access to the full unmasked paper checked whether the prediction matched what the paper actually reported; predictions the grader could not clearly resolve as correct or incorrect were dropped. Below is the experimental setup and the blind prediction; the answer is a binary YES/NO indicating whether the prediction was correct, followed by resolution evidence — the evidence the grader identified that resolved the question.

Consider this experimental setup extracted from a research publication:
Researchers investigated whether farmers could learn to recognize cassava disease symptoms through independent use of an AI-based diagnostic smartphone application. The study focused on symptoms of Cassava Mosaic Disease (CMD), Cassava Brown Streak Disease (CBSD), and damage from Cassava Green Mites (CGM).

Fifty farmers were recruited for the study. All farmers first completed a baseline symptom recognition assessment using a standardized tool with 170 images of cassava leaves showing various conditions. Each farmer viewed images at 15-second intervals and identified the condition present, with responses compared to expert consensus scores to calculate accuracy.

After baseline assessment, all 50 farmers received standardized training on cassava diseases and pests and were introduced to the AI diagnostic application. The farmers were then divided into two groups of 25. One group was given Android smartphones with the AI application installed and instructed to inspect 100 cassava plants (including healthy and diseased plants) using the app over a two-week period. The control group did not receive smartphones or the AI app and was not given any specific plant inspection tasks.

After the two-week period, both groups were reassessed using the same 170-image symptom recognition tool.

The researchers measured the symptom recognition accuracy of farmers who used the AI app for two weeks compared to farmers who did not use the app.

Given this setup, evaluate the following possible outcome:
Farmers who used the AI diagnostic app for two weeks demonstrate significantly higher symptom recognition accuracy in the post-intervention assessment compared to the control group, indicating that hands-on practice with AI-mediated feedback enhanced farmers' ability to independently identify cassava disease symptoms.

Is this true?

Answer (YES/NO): NO